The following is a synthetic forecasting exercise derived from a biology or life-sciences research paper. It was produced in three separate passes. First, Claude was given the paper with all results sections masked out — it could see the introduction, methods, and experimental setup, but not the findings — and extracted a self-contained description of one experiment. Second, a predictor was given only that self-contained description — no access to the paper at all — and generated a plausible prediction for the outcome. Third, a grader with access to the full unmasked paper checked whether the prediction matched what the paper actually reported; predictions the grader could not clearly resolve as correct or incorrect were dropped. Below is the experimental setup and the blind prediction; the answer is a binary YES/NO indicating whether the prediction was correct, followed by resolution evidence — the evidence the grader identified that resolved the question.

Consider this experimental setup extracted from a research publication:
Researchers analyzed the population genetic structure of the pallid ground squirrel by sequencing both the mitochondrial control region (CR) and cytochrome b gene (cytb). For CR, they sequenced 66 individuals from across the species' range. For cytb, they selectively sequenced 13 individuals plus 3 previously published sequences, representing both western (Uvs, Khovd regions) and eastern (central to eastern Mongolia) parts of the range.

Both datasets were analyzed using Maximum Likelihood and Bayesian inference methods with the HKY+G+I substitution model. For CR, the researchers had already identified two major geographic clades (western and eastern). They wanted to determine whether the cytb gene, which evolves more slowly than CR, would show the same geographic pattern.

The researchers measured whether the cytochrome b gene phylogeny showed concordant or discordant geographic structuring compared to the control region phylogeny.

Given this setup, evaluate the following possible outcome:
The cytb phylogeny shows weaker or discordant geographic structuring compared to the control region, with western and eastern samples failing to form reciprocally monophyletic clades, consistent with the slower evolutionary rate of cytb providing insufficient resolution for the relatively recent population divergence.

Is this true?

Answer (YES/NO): NO